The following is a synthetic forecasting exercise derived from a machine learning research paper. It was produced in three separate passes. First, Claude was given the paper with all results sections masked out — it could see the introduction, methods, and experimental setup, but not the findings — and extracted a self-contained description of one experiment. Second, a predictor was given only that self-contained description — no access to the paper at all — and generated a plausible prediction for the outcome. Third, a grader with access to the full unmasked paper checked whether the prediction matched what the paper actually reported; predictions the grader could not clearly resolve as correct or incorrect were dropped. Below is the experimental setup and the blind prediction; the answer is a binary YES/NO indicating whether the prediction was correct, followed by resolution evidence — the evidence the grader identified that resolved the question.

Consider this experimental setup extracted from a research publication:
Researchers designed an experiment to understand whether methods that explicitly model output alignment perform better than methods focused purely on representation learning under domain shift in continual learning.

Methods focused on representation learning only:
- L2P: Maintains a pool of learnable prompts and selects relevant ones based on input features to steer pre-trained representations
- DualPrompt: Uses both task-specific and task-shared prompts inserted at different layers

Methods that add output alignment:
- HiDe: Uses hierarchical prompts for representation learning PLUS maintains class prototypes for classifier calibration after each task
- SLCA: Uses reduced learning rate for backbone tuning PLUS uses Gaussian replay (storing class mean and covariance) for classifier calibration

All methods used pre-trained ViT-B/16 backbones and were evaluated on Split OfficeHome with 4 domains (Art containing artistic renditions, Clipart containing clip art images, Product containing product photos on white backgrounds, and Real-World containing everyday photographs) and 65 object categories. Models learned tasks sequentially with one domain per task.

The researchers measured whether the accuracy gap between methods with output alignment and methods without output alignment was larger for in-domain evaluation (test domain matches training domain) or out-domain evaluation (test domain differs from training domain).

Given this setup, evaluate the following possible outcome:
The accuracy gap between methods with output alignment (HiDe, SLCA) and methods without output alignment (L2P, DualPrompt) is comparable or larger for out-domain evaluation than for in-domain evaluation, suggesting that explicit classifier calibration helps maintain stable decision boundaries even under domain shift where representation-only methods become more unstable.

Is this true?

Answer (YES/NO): YES